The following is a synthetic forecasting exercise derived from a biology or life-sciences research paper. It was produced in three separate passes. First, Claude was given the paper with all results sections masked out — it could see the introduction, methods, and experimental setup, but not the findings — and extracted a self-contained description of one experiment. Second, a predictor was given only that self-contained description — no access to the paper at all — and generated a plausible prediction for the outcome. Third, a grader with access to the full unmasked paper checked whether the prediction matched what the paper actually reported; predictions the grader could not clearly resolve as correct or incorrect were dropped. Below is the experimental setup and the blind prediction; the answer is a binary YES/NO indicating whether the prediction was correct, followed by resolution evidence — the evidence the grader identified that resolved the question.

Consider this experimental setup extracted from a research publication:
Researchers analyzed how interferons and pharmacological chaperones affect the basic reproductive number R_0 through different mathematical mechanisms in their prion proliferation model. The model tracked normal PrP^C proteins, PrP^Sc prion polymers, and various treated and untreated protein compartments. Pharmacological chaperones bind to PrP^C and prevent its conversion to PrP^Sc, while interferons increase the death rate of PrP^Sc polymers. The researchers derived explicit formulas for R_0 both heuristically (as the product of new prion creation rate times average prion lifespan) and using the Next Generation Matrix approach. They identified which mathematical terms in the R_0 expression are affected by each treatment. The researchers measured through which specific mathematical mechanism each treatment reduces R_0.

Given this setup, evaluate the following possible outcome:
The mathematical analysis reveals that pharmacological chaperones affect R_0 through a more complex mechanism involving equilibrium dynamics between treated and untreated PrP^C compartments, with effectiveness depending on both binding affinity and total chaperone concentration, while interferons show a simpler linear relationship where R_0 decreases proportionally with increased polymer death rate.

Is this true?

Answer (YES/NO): NO